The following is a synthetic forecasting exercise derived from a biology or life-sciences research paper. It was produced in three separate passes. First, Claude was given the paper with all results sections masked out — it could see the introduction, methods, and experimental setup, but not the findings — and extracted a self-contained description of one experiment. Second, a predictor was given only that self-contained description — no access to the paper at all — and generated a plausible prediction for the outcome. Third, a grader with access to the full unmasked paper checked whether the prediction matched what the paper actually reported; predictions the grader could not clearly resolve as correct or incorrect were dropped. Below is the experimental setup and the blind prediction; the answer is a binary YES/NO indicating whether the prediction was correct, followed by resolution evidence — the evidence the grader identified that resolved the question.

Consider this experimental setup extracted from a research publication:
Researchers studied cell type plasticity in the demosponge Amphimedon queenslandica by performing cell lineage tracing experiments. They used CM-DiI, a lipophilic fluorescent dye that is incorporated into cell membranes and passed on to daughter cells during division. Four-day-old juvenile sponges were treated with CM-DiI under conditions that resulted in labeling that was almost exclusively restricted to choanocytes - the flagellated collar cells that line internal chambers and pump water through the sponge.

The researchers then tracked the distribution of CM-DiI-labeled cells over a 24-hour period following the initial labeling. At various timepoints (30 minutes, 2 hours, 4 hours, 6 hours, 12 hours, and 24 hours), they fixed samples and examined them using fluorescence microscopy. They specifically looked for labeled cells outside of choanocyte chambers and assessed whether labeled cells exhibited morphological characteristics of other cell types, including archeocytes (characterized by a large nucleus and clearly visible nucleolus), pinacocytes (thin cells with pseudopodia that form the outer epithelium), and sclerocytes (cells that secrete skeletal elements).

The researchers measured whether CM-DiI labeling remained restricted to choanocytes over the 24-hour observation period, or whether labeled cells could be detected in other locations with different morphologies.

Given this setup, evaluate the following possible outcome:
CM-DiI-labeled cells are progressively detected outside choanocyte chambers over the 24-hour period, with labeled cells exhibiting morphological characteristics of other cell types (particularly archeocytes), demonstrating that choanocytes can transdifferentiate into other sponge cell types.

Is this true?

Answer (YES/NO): YES